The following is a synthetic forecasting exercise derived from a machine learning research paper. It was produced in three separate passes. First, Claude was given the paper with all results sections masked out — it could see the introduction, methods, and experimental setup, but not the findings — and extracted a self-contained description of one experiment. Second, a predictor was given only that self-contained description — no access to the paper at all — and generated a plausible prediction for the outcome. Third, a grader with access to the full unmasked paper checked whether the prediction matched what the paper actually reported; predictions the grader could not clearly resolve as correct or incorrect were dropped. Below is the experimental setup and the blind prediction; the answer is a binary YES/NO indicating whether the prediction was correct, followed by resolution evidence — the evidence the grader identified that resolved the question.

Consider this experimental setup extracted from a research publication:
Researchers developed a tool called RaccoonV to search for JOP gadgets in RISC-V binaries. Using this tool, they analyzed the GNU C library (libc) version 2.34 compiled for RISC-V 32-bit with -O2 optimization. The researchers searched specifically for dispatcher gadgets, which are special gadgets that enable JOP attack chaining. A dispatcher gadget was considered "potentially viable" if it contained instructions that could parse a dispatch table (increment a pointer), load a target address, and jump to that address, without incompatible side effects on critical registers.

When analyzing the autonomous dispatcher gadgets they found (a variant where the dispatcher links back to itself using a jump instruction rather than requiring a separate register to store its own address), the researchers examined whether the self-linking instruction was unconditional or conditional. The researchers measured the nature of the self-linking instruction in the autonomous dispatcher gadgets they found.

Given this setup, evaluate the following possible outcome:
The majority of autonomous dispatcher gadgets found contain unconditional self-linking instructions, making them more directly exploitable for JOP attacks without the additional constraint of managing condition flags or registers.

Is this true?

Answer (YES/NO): NO